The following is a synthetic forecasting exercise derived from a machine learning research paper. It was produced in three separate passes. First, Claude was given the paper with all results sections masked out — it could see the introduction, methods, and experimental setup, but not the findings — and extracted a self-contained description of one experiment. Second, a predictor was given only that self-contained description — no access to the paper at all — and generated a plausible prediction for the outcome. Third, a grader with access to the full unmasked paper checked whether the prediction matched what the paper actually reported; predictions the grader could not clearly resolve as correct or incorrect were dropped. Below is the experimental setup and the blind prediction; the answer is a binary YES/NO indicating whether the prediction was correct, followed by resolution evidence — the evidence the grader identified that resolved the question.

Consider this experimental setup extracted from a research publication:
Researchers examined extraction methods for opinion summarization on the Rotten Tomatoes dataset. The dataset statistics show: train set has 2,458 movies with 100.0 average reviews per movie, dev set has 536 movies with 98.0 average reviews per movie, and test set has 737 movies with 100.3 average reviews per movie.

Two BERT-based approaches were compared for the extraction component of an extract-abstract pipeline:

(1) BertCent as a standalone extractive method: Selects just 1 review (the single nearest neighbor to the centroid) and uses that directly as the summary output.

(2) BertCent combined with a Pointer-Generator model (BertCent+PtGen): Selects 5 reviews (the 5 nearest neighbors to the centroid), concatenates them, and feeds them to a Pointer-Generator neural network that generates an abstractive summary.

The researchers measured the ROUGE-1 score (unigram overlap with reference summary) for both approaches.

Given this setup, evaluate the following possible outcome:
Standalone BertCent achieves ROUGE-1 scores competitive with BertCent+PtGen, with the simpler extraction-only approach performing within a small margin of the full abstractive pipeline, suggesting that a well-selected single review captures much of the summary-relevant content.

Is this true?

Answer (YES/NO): NO